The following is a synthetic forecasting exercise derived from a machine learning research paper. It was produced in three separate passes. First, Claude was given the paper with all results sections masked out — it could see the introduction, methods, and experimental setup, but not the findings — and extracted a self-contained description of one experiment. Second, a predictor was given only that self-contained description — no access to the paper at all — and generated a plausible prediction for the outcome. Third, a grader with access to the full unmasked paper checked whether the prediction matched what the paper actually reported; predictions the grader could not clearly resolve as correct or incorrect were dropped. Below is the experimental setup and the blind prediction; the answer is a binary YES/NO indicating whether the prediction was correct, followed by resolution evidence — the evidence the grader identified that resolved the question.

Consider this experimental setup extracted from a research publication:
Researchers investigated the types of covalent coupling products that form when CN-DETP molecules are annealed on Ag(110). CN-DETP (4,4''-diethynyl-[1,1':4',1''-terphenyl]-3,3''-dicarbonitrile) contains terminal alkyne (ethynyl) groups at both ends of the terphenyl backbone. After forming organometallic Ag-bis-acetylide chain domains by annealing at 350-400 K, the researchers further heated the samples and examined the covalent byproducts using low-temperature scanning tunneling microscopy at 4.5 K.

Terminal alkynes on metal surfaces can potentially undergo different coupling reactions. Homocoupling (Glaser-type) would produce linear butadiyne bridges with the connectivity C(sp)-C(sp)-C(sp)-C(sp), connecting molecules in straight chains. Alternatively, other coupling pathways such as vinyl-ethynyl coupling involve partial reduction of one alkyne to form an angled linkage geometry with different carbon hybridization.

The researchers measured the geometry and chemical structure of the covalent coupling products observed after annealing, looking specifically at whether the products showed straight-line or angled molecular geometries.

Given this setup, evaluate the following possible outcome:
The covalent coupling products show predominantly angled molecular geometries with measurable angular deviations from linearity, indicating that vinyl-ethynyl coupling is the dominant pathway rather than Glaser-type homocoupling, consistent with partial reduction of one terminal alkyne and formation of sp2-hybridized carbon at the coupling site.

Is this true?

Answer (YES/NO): YES